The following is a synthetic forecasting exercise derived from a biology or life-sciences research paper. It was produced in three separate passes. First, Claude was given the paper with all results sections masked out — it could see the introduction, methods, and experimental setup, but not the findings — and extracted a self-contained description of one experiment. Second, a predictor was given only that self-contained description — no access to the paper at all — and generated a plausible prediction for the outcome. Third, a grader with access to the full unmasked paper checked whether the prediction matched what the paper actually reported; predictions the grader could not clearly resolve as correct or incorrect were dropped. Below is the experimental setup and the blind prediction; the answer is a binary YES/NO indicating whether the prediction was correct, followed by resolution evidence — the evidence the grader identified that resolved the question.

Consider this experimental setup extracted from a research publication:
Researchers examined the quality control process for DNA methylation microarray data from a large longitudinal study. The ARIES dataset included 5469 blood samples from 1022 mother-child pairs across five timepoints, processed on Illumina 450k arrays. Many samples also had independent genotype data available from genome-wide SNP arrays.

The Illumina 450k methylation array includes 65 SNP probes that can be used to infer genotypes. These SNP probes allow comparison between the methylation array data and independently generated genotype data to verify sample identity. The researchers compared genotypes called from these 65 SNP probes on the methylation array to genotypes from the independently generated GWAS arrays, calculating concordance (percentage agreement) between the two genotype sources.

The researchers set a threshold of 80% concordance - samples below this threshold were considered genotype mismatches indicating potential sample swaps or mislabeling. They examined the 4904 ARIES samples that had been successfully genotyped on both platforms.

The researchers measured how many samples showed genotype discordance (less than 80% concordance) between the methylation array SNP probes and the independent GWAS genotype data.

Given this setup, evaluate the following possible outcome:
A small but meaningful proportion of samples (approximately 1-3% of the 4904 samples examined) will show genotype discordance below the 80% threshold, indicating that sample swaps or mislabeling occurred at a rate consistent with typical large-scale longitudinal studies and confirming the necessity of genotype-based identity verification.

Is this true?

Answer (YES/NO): NO